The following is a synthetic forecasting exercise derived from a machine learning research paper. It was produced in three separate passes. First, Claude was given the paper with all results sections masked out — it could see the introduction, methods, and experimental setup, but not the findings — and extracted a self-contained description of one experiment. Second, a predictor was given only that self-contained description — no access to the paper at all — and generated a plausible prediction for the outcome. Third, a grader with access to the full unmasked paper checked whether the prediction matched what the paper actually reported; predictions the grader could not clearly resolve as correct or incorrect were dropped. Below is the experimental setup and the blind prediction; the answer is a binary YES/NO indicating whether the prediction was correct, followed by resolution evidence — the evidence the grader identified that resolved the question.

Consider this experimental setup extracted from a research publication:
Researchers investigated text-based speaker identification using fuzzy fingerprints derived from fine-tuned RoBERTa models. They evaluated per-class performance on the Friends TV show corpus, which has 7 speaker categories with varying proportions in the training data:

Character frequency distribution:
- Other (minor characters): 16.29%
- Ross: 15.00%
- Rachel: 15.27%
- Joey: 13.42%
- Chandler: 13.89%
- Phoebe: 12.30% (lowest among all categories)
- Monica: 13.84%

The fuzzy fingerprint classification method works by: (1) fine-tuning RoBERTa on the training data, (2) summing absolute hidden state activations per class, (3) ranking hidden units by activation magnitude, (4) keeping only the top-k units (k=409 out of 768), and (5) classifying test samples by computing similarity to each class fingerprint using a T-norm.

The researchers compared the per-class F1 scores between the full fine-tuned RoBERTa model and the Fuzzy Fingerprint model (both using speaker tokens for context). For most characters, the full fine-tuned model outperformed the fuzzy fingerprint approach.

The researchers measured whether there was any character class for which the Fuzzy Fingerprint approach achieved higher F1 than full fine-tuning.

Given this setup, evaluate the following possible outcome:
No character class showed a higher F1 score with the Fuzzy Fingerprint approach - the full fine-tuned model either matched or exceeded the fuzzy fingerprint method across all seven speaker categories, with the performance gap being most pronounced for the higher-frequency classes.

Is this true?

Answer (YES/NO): NO